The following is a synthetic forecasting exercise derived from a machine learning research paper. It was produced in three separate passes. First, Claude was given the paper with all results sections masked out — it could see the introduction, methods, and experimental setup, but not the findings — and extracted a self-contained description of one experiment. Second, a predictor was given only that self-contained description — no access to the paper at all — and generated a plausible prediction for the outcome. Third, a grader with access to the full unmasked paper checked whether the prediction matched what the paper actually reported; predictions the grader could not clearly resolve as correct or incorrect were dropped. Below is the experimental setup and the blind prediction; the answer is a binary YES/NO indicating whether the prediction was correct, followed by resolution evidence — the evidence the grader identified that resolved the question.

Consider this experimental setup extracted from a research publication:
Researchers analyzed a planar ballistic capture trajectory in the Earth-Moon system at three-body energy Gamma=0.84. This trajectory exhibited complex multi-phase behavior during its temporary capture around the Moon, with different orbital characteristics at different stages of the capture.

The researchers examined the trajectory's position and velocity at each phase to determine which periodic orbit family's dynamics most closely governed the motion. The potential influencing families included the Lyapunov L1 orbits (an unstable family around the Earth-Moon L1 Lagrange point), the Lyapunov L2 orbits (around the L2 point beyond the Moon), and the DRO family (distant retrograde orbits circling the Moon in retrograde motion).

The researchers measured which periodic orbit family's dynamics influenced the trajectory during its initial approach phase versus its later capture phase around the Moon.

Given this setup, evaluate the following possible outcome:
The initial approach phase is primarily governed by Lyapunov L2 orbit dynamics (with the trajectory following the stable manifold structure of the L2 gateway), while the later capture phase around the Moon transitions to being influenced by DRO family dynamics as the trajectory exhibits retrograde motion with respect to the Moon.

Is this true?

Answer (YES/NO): NO